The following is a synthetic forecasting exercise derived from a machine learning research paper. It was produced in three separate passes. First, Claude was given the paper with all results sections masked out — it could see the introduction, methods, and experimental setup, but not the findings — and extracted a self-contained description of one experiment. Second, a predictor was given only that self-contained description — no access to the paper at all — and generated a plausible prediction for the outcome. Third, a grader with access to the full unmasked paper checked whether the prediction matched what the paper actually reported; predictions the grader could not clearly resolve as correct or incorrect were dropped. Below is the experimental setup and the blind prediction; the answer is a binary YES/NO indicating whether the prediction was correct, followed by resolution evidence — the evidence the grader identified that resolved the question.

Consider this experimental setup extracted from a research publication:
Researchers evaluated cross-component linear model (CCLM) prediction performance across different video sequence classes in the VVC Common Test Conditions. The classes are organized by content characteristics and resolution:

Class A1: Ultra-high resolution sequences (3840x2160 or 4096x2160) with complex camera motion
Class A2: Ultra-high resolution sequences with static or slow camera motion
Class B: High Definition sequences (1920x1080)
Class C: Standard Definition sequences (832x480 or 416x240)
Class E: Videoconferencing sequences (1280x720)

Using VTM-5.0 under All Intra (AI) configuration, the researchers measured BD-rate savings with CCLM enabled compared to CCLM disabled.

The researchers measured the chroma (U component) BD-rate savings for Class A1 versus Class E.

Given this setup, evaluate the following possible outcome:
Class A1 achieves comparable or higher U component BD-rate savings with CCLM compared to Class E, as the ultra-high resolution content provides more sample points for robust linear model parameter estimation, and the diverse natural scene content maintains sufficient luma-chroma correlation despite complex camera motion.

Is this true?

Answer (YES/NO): YES